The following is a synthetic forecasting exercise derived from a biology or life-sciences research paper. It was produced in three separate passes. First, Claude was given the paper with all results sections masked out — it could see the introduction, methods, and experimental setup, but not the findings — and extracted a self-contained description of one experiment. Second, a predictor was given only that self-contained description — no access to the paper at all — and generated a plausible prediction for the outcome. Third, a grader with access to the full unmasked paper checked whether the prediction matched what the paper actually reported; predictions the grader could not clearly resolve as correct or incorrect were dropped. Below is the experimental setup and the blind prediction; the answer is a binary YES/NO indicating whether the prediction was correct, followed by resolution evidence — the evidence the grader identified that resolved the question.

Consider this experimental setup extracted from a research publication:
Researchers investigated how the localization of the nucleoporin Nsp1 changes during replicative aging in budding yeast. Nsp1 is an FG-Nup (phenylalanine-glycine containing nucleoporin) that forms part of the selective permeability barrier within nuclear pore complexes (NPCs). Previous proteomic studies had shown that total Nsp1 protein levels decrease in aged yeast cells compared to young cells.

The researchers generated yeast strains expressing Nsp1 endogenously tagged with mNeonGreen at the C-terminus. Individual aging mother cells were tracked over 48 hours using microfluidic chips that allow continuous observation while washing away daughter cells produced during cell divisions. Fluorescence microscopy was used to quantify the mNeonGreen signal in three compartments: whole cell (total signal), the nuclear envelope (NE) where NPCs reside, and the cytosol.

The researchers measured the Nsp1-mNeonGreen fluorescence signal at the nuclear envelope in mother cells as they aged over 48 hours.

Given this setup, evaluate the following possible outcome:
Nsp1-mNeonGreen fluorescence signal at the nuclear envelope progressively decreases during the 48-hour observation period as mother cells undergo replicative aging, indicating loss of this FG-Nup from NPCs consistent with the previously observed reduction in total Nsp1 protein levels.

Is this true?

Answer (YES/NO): NO